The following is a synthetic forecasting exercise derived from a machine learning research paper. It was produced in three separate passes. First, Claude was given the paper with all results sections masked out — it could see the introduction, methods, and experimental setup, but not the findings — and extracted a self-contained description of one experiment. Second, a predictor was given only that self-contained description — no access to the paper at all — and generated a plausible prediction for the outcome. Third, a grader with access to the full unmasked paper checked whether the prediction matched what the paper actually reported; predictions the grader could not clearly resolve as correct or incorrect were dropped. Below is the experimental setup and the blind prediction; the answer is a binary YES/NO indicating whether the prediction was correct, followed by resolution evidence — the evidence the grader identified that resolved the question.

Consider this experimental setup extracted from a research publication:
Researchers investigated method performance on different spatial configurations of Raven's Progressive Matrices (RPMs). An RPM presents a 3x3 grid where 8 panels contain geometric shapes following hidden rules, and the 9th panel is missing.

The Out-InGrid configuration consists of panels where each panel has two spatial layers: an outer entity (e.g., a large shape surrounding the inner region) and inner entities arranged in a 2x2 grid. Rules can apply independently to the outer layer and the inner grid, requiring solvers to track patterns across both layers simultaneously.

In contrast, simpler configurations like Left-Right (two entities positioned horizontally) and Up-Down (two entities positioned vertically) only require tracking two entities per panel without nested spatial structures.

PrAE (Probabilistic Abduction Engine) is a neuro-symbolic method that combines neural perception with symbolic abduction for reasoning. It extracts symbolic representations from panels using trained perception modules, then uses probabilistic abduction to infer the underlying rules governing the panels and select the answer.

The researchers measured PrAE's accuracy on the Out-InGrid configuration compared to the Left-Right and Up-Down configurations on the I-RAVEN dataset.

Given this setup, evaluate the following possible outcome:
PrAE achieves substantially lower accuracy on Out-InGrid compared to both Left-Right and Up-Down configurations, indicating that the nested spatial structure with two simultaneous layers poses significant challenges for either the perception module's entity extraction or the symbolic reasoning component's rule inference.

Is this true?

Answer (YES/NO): YES